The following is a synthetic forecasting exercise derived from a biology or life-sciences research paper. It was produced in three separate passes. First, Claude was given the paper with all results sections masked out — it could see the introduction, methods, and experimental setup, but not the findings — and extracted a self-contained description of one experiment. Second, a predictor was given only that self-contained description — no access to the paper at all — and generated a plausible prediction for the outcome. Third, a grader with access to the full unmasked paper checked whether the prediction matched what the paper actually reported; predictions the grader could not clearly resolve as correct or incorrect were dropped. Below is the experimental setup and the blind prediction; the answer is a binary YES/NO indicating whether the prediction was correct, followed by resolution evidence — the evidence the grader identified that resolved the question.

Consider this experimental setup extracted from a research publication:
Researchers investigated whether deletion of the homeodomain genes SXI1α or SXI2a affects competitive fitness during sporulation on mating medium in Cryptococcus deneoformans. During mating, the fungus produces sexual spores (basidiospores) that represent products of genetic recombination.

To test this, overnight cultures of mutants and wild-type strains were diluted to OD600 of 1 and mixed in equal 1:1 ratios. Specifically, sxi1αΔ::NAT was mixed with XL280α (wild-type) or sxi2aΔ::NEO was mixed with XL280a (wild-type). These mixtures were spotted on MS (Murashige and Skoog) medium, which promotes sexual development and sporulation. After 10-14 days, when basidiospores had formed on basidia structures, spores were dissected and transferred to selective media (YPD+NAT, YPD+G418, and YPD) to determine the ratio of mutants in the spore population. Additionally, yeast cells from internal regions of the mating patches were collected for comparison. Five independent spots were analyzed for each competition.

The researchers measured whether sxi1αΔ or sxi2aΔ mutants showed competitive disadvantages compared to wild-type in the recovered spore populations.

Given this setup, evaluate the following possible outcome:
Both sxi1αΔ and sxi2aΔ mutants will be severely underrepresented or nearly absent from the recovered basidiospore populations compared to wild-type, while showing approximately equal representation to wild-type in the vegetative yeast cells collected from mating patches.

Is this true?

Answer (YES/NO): NO